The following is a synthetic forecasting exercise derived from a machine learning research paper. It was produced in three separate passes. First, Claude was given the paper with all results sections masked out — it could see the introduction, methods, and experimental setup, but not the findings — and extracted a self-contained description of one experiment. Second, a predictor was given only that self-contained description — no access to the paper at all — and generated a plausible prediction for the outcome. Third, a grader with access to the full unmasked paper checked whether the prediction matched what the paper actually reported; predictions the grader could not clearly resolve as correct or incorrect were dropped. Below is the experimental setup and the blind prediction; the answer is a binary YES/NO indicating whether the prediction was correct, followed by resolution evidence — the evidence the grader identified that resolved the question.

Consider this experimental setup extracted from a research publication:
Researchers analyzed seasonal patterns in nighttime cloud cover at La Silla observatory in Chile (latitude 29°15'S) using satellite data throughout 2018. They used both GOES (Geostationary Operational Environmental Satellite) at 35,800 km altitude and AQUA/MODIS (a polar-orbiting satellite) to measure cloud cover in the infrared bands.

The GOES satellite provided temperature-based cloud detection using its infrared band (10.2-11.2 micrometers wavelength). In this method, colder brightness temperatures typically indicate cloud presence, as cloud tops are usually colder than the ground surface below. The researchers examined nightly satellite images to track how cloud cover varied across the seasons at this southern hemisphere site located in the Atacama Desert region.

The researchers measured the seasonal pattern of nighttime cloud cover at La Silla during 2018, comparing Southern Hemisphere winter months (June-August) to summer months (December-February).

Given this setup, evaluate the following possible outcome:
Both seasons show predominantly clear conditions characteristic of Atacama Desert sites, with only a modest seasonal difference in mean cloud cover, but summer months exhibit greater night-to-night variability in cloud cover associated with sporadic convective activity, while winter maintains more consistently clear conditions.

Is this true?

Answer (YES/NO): NO